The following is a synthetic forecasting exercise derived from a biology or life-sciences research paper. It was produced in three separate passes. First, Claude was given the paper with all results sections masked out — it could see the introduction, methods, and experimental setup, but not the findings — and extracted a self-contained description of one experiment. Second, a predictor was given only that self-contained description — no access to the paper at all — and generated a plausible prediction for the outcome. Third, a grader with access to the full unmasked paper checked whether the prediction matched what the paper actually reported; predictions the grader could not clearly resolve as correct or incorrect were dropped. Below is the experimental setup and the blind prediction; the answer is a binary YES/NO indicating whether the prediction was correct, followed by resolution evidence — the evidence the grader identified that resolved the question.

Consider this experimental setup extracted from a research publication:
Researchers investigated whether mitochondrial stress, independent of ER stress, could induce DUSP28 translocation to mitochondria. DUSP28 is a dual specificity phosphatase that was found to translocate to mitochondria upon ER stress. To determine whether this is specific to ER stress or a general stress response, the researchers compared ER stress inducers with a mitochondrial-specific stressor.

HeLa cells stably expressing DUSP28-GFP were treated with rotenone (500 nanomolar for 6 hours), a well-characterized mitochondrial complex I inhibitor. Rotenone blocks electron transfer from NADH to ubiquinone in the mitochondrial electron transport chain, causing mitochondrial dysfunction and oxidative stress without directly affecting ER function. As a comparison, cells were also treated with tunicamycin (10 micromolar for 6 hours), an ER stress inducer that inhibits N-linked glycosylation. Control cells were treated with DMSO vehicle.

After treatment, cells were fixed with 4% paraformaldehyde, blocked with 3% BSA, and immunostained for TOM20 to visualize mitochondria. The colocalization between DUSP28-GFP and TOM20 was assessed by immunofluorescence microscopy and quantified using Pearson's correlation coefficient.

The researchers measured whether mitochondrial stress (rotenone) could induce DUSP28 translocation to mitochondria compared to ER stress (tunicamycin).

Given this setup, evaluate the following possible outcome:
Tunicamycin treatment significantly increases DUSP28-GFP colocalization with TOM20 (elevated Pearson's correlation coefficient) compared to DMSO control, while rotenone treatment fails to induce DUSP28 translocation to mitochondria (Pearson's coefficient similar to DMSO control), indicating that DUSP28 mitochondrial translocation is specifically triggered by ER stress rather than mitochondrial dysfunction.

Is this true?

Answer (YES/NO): YES